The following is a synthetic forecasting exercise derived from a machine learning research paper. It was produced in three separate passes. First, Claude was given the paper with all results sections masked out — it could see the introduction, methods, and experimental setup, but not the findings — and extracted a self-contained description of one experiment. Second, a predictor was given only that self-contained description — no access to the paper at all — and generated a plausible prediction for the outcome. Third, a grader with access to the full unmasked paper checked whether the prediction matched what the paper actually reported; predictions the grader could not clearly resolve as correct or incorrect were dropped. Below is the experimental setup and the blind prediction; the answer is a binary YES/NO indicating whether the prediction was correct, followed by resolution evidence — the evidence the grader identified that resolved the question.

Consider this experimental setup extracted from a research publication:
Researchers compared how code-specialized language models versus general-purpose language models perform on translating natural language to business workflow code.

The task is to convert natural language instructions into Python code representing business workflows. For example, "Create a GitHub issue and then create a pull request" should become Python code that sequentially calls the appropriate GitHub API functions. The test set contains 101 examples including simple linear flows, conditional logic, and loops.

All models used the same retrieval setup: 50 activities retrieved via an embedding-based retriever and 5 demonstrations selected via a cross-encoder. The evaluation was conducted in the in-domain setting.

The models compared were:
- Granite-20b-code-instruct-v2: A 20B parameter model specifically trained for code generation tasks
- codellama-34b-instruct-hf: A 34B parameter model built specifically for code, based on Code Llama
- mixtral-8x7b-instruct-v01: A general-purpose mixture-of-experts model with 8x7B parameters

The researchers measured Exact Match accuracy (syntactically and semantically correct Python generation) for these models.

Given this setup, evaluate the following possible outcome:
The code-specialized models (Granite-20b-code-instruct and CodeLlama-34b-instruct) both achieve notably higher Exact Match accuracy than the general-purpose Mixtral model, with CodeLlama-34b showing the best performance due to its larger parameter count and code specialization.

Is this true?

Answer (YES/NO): NO